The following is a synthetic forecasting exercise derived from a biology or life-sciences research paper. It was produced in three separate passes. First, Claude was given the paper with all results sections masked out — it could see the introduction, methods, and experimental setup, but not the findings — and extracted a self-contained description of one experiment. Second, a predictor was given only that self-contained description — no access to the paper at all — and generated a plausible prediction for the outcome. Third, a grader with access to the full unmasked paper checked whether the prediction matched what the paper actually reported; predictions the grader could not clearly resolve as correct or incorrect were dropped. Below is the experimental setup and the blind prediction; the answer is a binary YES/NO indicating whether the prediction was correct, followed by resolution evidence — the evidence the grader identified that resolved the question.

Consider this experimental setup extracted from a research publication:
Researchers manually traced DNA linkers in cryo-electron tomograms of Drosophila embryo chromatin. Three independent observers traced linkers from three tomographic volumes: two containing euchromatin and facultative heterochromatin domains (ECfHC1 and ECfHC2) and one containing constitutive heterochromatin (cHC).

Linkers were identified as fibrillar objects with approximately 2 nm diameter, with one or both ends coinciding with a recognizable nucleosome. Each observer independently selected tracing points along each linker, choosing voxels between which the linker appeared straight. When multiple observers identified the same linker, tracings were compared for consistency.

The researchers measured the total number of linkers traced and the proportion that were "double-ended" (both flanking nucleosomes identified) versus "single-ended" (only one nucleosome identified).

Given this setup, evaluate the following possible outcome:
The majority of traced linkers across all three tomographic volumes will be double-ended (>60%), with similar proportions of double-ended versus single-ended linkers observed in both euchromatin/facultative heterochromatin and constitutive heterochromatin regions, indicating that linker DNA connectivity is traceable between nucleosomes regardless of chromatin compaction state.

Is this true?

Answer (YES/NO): NO